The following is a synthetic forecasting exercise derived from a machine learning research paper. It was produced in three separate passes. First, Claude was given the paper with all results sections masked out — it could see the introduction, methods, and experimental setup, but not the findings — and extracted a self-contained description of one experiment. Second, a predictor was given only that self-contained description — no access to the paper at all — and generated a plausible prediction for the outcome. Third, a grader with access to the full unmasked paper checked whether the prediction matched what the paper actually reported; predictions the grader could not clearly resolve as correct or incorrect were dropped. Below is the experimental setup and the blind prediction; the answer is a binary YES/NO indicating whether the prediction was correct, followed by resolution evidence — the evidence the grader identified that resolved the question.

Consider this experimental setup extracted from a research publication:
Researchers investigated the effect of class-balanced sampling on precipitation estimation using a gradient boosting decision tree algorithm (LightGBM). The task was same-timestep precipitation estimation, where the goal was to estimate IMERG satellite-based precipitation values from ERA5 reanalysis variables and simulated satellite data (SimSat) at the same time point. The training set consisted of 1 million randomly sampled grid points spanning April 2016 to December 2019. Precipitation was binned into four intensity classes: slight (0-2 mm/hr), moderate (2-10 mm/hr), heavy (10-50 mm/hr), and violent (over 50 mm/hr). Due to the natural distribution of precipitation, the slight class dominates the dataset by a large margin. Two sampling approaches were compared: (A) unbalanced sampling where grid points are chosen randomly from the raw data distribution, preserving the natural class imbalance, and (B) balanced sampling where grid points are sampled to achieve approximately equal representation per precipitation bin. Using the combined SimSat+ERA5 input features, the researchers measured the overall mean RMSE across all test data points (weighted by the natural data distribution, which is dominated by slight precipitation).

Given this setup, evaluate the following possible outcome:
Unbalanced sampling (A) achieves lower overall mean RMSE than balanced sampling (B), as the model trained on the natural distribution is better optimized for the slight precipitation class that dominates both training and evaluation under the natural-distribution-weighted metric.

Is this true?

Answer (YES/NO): YES